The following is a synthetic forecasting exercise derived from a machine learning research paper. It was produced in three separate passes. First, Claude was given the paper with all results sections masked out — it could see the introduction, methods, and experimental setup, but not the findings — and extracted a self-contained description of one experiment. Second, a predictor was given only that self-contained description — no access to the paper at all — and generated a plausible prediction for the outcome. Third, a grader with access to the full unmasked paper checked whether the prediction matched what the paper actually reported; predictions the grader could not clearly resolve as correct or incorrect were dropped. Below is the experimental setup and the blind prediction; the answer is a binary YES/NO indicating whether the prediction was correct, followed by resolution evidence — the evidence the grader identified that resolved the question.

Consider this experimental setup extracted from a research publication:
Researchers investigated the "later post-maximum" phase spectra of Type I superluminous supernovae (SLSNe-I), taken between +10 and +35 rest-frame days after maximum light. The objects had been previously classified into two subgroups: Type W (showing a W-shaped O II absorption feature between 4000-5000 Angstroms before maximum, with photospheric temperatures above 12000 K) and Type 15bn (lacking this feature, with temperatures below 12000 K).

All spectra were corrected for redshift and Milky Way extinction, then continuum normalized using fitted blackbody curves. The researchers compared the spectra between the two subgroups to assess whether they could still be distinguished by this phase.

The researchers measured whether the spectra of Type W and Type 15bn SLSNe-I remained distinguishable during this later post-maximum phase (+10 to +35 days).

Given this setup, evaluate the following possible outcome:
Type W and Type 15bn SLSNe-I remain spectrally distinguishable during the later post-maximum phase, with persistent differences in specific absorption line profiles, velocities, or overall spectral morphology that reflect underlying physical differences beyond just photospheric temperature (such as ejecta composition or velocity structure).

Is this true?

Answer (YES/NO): NO